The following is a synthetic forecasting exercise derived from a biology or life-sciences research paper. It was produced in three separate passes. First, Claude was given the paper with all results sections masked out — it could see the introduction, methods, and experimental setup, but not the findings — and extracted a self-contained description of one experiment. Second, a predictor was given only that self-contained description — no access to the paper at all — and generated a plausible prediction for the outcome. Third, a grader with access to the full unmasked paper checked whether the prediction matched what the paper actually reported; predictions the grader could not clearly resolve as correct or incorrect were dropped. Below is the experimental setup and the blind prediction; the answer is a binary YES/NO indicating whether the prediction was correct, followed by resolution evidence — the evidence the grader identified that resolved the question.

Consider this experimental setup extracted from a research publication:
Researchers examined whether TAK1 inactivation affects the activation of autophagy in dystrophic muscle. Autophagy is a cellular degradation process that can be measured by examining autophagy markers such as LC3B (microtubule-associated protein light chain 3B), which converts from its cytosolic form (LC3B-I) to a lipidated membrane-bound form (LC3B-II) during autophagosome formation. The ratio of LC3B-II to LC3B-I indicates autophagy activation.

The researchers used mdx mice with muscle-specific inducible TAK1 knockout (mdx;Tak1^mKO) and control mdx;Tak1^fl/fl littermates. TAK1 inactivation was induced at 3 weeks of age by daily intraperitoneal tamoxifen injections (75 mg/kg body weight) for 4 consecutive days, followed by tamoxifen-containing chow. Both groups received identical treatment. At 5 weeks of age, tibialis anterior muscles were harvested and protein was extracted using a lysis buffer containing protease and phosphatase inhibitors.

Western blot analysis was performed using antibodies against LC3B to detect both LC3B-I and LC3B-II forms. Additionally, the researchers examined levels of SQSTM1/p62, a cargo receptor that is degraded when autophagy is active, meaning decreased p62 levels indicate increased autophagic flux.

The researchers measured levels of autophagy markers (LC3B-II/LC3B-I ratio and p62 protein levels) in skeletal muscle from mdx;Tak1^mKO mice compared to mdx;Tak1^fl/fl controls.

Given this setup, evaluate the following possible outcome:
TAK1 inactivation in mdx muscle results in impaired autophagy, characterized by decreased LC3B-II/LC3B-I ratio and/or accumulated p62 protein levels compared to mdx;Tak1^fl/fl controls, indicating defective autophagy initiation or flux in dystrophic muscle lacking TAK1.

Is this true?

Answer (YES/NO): NO